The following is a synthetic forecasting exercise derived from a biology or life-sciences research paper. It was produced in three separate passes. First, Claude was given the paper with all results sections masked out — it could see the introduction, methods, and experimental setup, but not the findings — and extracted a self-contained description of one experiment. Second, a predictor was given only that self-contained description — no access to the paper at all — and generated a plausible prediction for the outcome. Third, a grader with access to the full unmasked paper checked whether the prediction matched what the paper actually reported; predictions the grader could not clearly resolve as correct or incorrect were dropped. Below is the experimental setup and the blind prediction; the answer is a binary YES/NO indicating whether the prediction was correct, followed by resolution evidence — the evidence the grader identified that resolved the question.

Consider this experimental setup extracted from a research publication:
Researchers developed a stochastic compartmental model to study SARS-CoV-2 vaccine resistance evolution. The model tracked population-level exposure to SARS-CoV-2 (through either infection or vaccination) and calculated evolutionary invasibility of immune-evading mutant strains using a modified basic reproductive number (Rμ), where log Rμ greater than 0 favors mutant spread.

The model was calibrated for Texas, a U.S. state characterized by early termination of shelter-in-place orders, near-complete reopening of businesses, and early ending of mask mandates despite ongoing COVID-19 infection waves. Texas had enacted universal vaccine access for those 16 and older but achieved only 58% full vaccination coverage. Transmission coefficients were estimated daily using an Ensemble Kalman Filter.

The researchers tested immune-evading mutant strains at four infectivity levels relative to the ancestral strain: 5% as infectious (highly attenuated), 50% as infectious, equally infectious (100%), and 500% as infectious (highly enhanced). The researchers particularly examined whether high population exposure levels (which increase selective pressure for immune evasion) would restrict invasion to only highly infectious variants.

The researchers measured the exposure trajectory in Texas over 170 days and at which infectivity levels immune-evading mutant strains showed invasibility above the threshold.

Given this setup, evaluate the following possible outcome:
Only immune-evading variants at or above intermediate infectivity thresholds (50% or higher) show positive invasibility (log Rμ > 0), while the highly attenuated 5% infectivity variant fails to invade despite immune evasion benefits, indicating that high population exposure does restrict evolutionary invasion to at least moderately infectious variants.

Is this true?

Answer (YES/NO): NO